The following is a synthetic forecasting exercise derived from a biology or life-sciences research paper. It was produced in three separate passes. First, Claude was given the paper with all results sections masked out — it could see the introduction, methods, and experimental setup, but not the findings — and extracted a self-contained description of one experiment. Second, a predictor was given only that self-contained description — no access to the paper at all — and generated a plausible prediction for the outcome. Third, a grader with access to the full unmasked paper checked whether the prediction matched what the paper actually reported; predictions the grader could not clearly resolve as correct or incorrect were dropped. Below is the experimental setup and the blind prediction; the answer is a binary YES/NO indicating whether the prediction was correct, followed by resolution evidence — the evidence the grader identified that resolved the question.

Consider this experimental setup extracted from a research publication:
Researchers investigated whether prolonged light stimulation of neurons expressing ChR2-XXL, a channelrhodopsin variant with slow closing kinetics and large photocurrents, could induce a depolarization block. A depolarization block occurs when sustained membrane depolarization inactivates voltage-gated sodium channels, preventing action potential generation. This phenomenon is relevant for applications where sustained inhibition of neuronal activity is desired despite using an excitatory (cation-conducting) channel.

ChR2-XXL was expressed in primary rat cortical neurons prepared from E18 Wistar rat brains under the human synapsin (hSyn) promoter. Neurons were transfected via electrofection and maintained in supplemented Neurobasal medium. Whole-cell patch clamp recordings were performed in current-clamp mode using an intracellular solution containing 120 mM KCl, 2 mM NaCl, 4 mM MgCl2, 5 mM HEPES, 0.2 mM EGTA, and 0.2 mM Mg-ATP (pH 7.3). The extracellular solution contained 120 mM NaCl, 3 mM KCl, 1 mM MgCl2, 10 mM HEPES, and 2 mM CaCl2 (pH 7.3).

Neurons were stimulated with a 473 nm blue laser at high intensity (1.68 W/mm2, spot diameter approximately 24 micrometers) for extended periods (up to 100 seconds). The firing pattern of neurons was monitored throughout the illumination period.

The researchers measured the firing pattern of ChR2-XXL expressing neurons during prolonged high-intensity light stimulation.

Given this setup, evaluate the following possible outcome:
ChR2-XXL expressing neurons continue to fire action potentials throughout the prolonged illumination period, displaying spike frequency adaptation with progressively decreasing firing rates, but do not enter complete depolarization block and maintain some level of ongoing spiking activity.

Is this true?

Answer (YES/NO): NO